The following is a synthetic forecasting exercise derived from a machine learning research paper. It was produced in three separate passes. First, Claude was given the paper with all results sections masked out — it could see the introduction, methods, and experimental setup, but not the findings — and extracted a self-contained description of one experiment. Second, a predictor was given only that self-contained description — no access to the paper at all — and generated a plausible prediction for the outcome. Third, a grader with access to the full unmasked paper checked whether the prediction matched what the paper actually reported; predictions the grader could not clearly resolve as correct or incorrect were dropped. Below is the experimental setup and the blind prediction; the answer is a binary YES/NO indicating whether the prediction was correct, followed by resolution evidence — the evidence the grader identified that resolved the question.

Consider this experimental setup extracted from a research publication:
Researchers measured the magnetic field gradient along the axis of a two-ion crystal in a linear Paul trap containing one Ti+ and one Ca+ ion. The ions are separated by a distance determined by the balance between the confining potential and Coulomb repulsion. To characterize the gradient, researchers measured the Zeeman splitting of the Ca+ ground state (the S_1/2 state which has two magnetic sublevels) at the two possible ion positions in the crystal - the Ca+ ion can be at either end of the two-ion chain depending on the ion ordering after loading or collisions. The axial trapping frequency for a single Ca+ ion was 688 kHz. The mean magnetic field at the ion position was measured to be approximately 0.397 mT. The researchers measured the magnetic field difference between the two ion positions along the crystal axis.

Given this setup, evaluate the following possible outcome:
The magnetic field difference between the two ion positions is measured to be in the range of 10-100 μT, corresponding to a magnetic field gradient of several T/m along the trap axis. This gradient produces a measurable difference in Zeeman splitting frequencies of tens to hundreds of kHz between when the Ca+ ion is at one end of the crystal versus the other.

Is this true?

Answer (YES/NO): NO